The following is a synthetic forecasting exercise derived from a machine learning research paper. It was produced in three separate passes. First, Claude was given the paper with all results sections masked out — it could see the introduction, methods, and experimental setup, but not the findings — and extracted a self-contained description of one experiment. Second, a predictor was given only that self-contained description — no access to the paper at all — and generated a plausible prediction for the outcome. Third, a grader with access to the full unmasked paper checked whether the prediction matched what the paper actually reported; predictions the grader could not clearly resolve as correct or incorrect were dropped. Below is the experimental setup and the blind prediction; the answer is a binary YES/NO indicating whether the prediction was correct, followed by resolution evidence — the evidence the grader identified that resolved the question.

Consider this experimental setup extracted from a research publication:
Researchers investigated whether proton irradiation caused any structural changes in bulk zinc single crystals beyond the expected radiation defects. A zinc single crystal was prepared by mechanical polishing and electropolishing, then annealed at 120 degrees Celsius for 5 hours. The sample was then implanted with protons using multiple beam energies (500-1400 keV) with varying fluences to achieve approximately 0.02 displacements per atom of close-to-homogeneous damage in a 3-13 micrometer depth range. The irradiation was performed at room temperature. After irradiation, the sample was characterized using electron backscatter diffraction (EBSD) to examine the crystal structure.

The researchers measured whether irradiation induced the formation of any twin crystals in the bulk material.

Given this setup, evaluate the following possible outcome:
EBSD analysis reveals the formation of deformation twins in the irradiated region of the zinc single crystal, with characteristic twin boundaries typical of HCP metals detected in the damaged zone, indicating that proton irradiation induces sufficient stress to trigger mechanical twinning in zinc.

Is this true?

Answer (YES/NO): YES